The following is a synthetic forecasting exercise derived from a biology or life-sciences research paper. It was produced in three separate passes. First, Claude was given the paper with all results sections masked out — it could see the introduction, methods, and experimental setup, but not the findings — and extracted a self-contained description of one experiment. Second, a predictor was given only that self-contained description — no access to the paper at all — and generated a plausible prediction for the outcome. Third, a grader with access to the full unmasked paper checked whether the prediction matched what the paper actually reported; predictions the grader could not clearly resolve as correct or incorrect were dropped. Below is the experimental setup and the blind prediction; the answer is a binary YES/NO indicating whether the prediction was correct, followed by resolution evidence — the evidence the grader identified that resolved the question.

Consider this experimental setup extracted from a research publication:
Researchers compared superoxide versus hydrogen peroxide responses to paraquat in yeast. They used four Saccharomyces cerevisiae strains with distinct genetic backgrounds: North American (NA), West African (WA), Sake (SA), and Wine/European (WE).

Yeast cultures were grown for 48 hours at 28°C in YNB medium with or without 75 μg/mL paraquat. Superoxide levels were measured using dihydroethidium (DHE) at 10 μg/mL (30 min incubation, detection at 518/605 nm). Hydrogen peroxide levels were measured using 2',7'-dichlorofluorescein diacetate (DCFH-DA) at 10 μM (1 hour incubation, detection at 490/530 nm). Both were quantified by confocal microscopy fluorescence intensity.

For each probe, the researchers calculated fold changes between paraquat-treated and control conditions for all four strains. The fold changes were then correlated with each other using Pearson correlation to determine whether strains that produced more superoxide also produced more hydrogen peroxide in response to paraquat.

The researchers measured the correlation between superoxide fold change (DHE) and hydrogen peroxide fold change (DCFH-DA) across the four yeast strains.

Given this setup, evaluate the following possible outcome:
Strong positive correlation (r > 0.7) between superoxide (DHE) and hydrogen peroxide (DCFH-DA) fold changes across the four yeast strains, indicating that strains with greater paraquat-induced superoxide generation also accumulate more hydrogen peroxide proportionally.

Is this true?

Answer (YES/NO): NO